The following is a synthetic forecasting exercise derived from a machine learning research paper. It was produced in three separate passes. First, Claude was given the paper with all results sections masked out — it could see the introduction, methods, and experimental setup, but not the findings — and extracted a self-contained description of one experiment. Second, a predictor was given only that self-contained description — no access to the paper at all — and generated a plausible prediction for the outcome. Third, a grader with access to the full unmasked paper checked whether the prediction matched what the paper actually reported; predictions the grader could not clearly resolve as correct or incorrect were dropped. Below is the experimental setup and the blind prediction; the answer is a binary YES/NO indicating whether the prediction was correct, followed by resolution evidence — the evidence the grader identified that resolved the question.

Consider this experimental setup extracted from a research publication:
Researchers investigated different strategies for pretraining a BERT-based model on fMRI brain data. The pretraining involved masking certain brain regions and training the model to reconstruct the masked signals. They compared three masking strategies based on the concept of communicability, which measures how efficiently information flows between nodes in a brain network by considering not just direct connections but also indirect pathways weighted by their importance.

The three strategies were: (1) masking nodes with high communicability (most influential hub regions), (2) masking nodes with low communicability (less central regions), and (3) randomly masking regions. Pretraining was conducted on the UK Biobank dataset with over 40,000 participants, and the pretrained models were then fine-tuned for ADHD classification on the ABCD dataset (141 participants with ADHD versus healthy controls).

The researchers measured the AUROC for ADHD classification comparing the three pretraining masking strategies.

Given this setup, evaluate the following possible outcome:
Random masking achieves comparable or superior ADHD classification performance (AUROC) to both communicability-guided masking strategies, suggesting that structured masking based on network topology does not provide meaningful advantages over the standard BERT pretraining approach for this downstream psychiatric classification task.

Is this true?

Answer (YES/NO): NO